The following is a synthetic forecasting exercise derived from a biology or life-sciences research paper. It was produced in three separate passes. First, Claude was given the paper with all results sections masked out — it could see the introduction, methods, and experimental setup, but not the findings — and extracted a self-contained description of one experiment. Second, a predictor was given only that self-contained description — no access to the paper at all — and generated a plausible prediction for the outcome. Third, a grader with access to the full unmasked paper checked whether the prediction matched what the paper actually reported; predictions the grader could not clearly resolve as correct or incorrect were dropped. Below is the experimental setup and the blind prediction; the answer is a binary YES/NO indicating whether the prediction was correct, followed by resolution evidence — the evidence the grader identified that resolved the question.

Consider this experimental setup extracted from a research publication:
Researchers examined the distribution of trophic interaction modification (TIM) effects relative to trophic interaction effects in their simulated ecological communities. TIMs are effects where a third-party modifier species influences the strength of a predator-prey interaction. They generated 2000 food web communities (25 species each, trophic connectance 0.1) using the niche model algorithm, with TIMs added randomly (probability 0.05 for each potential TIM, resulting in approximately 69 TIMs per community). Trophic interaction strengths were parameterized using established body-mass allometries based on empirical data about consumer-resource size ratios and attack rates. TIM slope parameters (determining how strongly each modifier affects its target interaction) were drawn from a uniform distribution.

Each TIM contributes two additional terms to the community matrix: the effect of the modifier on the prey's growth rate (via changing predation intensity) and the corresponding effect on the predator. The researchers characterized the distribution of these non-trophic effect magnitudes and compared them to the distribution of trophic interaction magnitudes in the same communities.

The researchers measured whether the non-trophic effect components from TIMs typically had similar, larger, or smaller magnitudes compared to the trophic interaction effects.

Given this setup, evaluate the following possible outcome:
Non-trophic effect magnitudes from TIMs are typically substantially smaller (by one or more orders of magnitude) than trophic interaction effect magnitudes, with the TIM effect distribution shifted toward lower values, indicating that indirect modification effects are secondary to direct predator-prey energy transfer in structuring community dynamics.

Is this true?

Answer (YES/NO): NO